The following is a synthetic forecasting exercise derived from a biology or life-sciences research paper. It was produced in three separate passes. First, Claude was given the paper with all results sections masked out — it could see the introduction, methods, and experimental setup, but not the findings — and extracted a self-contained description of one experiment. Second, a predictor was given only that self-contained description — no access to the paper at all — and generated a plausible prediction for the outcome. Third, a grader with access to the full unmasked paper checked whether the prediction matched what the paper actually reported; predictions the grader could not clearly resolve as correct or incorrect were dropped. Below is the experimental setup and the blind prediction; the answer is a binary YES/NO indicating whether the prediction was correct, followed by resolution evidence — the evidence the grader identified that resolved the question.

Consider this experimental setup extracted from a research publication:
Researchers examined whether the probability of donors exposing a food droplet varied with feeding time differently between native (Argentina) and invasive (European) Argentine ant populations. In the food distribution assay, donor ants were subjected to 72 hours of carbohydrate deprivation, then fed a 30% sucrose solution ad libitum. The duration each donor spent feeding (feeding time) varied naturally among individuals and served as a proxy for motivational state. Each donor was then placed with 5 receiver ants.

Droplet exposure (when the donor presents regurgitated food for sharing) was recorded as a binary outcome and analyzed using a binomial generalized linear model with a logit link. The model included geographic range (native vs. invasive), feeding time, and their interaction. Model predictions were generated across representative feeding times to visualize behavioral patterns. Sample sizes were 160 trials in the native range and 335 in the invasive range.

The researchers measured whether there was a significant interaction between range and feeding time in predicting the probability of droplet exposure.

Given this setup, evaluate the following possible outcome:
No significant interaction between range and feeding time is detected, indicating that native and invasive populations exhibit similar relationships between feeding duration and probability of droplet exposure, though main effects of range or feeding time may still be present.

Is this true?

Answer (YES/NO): NO